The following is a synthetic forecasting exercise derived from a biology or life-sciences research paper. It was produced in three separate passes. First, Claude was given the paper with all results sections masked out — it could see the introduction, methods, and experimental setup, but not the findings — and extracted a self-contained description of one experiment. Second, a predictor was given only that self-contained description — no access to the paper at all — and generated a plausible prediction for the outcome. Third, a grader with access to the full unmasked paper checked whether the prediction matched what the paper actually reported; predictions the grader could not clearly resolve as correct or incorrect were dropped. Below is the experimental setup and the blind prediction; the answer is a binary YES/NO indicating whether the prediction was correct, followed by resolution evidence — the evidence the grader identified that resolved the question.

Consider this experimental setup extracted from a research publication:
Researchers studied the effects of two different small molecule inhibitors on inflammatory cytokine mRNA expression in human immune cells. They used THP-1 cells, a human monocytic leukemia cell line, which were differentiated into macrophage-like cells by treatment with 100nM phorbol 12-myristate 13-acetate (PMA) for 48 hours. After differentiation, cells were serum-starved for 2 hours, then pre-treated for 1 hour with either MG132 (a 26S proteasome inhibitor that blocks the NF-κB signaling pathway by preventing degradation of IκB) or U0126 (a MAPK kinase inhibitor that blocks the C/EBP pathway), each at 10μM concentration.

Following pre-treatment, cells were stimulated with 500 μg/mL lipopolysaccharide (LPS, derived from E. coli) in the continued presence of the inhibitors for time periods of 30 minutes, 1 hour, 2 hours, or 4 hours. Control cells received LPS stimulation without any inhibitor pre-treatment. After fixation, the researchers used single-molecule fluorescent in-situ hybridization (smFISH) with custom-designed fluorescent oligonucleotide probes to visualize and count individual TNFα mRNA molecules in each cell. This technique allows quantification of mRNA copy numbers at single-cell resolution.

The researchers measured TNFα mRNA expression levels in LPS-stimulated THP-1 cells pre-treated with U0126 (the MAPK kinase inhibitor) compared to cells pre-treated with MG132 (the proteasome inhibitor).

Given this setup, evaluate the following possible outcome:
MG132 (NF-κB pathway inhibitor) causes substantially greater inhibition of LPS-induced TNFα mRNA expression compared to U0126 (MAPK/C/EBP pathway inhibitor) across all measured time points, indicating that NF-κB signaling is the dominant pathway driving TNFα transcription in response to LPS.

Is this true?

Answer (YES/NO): YES